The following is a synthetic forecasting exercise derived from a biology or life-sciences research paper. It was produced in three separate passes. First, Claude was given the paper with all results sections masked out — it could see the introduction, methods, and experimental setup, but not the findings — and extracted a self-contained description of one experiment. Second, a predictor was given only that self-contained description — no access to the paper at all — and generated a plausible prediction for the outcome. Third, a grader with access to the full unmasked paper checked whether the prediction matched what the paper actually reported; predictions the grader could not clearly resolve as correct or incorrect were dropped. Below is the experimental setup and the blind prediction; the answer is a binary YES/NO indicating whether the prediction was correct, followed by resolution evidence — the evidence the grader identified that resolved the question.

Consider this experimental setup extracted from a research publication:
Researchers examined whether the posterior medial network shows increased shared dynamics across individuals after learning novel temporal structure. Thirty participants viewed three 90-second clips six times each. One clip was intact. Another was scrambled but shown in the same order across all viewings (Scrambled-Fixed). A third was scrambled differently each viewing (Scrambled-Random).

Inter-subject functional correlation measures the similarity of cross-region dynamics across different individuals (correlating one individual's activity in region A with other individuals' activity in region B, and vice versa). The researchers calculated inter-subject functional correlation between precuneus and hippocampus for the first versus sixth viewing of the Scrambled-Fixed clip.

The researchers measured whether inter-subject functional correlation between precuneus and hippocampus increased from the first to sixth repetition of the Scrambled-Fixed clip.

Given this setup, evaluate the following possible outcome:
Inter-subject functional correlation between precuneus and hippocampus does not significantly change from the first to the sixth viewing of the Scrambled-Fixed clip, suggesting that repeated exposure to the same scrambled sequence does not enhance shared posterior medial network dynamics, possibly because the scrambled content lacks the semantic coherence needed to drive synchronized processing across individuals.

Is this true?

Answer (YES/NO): NO